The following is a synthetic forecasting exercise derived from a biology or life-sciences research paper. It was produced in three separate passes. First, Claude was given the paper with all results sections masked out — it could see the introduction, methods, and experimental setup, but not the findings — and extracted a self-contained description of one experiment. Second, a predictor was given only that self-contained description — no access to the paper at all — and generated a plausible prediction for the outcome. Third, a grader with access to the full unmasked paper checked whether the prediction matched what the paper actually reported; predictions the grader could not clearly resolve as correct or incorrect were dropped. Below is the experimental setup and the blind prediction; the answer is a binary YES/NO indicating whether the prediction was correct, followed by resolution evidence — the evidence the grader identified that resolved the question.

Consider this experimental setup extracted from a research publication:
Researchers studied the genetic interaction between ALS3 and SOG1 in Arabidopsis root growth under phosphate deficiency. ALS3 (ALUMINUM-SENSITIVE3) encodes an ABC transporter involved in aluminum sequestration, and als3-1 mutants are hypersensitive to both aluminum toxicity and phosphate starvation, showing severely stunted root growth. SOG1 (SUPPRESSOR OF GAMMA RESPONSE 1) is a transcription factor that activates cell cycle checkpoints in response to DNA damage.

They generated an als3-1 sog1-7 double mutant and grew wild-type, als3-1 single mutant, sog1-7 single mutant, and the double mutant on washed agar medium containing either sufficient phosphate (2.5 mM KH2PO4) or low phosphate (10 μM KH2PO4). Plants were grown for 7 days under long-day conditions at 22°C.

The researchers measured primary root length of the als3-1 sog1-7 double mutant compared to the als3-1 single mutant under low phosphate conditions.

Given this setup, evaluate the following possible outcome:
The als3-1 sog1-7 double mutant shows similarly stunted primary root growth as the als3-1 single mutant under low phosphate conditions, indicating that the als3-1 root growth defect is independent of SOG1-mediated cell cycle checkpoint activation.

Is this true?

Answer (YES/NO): NO